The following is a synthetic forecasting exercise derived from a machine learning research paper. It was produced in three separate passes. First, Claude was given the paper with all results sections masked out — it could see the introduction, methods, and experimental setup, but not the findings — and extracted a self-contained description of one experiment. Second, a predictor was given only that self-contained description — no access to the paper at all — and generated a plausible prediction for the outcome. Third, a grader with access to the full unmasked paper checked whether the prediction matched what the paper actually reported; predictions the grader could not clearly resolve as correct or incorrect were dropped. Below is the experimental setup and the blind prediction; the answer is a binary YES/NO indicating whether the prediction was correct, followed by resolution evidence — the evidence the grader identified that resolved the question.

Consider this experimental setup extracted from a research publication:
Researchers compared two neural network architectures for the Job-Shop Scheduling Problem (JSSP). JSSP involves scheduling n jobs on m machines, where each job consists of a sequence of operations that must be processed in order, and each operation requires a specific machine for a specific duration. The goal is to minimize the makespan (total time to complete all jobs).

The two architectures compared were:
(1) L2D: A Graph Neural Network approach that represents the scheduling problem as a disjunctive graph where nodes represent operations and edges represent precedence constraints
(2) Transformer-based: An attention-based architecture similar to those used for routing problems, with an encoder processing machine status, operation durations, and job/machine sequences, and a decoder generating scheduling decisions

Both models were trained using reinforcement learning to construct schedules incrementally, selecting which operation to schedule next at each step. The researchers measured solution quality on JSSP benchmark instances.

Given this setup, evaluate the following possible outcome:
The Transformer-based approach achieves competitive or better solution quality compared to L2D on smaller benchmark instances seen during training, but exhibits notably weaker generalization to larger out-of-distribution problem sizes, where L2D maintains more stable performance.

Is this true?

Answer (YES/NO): NO